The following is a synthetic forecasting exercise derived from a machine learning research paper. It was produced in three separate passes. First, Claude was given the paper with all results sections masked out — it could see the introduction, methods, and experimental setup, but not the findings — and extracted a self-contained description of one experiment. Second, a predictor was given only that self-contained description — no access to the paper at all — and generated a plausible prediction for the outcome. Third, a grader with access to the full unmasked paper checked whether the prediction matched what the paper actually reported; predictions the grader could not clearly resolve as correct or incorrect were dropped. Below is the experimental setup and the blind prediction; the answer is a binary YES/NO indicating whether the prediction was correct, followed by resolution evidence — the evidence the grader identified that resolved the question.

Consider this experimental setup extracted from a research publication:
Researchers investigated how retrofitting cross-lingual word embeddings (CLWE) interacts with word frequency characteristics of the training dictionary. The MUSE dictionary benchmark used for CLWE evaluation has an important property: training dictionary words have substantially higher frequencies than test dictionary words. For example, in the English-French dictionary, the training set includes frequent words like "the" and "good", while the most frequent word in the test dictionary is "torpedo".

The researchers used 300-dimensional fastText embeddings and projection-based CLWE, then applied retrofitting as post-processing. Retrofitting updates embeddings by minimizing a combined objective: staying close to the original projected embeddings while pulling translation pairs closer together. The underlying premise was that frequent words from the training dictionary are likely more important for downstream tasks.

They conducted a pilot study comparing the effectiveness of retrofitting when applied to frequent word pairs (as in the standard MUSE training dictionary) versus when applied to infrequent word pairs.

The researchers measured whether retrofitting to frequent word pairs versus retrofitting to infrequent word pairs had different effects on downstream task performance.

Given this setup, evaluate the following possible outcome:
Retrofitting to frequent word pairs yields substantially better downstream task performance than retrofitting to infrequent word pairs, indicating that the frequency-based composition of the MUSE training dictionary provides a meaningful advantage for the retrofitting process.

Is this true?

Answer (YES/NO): YES